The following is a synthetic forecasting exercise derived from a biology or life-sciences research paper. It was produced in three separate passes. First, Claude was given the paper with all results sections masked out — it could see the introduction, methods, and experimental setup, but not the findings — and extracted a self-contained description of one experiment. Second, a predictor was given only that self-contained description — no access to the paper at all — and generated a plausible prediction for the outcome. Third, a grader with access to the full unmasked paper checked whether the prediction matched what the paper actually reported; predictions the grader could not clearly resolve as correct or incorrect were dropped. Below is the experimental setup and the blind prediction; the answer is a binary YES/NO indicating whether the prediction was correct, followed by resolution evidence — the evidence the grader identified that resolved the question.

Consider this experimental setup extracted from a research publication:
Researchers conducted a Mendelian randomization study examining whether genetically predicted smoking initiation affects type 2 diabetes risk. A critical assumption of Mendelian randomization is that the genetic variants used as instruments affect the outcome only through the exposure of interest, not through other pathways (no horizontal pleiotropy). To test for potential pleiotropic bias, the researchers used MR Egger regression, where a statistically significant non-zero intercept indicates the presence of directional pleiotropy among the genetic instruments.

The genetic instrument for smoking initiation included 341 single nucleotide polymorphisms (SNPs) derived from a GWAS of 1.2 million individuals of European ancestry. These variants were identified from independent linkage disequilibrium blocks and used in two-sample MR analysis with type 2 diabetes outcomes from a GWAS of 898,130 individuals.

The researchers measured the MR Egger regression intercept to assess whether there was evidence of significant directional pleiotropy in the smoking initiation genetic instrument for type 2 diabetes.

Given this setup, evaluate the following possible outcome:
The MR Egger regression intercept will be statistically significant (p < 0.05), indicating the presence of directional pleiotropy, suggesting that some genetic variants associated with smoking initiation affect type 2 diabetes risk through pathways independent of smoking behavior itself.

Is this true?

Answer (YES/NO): NO